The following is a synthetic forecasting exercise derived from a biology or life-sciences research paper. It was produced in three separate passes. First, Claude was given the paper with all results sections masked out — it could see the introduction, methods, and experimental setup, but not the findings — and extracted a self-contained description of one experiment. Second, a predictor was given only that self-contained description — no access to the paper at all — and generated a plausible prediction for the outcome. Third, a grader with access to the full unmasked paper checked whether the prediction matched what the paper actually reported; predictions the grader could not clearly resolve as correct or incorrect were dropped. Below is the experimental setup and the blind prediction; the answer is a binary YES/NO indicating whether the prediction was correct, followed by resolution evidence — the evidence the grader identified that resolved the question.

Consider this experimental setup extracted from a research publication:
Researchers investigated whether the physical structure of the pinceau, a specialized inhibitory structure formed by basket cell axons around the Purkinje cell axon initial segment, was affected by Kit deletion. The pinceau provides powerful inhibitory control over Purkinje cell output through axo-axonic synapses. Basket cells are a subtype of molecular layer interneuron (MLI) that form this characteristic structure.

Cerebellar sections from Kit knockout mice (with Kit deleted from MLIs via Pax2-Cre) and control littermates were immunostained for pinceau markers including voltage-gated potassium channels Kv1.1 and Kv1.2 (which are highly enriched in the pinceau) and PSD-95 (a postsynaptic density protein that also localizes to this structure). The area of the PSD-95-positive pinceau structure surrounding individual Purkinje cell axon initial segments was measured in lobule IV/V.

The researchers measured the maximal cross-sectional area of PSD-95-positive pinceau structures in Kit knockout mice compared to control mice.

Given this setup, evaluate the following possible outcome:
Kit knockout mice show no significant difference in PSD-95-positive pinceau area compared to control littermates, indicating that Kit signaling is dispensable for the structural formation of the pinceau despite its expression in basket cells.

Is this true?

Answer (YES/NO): NO